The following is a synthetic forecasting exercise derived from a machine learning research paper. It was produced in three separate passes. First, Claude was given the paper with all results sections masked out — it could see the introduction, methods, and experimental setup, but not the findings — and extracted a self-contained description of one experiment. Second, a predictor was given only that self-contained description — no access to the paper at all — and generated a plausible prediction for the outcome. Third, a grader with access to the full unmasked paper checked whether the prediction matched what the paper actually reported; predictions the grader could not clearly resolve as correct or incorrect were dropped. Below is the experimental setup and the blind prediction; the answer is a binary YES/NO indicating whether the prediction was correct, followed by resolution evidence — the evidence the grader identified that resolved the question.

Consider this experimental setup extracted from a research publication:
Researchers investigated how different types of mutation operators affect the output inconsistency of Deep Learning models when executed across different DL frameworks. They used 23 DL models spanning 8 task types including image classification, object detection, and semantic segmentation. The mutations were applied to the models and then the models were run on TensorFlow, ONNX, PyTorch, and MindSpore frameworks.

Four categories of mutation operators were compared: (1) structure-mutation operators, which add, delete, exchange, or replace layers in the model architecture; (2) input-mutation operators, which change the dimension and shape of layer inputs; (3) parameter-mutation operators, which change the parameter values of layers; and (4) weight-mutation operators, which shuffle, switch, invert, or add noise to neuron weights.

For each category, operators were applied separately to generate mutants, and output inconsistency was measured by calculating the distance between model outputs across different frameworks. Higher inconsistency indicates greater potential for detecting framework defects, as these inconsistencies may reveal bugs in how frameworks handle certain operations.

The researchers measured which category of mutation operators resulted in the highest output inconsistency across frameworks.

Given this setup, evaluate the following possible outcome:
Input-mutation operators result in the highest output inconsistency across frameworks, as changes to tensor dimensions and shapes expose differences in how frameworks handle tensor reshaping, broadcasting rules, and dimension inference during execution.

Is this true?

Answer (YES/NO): NO